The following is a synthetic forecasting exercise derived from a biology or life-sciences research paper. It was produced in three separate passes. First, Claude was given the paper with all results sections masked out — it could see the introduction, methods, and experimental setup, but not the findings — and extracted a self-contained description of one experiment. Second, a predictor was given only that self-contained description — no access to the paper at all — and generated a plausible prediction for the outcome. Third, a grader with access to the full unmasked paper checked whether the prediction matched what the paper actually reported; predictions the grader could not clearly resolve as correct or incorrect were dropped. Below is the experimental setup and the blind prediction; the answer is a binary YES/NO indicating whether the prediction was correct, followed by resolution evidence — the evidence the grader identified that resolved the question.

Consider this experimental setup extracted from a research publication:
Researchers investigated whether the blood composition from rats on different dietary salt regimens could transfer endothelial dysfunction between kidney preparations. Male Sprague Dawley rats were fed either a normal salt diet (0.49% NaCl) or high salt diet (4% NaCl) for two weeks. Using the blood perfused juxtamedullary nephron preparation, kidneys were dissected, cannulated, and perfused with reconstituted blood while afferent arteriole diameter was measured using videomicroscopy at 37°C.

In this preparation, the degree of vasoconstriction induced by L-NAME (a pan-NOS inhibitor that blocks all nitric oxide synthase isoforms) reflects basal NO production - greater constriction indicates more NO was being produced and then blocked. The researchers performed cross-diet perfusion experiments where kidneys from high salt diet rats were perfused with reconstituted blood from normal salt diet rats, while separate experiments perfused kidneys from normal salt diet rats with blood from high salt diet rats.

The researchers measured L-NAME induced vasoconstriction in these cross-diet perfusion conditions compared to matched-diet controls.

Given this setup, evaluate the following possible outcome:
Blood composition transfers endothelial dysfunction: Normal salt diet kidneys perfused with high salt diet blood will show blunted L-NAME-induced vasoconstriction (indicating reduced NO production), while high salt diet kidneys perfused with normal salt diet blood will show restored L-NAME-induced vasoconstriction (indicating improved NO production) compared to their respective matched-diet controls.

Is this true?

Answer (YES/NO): YES